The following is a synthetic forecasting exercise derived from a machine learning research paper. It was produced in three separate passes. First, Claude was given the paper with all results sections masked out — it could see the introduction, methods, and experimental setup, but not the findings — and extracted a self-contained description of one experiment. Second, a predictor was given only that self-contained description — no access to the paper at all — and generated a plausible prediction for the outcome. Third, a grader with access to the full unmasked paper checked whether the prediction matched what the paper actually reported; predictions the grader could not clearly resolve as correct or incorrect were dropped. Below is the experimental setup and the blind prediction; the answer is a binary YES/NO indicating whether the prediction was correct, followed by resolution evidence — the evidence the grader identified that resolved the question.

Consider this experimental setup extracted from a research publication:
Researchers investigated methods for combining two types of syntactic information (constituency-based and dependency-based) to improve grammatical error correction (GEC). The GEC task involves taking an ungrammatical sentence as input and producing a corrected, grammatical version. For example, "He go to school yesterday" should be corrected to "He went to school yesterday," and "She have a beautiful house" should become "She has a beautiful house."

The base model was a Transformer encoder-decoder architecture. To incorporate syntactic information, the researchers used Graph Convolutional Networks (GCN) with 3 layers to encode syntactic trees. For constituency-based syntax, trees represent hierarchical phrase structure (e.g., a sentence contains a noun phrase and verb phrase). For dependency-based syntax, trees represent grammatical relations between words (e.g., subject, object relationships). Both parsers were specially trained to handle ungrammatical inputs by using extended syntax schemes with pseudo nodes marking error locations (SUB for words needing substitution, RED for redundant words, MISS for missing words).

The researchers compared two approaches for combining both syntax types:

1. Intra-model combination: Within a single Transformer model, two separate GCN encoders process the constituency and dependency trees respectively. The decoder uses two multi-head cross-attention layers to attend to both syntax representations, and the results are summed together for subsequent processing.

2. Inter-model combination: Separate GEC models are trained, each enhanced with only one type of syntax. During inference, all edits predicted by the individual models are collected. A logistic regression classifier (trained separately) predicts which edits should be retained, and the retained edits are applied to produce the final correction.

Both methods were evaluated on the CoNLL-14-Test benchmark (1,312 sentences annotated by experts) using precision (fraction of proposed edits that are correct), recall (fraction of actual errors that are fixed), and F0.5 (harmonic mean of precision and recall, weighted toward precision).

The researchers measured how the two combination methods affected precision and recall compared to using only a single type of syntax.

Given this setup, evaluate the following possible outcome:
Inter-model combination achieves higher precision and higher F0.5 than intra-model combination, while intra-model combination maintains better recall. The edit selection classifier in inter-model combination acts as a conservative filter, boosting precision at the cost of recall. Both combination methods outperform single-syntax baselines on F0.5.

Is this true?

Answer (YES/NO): YES